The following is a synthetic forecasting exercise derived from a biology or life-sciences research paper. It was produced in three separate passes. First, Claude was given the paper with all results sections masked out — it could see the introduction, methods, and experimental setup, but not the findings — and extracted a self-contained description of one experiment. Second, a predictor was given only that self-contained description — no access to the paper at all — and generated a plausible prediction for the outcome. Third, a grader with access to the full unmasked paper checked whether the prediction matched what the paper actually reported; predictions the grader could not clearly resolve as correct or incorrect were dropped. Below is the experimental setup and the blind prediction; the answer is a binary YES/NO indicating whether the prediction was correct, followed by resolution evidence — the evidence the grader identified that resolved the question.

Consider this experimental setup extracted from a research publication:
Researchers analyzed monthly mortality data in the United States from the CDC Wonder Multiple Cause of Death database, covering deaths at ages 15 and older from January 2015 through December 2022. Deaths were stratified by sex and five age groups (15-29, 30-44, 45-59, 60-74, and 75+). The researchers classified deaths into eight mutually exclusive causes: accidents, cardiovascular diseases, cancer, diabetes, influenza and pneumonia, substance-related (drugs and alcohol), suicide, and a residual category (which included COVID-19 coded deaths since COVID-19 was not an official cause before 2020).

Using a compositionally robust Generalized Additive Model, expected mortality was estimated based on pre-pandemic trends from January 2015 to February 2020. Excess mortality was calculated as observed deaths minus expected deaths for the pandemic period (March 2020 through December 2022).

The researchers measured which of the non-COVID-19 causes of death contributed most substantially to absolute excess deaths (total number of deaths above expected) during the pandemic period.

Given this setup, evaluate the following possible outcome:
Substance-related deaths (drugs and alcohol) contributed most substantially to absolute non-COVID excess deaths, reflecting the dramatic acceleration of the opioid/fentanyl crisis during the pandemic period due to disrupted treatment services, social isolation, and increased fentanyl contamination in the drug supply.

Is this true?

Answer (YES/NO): NO